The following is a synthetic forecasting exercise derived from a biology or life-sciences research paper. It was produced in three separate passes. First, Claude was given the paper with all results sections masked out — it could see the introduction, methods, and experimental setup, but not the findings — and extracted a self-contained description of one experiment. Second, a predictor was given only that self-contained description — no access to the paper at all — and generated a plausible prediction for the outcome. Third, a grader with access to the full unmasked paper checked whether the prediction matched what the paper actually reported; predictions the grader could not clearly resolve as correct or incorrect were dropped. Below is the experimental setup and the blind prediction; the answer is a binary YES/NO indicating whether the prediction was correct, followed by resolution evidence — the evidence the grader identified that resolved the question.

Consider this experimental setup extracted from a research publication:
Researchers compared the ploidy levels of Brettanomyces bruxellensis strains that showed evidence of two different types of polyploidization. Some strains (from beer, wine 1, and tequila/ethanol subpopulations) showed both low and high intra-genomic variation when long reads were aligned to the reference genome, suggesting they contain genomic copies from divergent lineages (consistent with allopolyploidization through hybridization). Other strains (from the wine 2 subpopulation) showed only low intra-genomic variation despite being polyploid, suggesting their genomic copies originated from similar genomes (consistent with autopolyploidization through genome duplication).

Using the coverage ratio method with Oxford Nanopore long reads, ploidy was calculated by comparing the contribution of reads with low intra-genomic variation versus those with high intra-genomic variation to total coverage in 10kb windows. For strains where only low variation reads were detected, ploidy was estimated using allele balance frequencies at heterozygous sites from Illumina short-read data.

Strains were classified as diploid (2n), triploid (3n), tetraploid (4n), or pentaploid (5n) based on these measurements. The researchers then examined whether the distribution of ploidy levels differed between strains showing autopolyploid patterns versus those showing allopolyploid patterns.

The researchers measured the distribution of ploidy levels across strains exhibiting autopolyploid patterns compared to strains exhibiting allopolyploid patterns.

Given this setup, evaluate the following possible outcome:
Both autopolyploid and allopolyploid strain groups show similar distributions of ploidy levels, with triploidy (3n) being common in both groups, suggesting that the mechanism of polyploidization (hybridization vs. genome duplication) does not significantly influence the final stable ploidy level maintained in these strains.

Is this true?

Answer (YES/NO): YES